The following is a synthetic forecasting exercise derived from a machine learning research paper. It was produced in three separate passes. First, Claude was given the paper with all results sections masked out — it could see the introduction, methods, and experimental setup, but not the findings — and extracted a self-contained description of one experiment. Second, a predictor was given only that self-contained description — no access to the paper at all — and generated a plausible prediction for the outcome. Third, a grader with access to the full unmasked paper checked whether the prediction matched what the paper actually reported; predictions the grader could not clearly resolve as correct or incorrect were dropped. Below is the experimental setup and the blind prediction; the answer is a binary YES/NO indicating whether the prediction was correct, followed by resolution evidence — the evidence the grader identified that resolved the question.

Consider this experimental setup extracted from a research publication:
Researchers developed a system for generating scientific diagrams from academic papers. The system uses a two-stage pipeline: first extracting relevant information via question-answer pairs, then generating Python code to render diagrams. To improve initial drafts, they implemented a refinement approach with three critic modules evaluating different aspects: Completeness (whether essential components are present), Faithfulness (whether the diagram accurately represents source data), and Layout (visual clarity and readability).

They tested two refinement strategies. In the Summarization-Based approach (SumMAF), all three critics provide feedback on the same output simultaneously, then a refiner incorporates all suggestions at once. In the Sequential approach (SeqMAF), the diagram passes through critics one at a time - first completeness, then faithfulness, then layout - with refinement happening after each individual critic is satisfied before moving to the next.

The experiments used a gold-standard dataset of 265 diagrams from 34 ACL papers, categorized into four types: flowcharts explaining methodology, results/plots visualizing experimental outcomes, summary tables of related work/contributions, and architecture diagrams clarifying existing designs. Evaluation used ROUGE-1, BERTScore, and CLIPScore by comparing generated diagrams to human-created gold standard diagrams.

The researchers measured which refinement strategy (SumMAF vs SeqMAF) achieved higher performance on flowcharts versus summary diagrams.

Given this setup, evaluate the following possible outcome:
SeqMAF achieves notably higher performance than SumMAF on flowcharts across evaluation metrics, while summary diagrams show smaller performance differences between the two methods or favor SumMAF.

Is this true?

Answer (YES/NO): YES